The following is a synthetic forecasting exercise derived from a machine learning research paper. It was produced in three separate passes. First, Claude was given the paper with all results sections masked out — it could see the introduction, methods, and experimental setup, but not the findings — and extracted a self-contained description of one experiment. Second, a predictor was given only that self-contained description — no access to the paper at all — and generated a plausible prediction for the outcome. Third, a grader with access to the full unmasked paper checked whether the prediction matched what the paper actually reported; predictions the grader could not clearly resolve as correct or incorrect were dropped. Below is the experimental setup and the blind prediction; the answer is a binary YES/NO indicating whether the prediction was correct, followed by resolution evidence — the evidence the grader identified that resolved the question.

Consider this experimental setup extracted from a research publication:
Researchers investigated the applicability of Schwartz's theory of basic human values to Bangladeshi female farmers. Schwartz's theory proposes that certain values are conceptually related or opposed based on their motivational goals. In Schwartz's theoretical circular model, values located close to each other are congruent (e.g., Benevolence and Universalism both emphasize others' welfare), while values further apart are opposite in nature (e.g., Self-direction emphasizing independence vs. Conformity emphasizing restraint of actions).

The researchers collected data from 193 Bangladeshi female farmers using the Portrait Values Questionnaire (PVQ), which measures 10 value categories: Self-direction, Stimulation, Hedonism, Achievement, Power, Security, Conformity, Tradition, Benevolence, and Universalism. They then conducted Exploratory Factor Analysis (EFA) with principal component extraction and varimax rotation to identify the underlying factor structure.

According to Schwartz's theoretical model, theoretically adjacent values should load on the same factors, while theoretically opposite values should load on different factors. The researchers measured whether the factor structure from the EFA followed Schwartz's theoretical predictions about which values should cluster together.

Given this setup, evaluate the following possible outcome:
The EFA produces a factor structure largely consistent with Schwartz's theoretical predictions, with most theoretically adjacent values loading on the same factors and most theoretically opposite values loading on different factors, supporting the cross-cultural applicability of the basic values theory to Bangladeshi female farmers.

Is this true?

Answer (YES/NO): YES